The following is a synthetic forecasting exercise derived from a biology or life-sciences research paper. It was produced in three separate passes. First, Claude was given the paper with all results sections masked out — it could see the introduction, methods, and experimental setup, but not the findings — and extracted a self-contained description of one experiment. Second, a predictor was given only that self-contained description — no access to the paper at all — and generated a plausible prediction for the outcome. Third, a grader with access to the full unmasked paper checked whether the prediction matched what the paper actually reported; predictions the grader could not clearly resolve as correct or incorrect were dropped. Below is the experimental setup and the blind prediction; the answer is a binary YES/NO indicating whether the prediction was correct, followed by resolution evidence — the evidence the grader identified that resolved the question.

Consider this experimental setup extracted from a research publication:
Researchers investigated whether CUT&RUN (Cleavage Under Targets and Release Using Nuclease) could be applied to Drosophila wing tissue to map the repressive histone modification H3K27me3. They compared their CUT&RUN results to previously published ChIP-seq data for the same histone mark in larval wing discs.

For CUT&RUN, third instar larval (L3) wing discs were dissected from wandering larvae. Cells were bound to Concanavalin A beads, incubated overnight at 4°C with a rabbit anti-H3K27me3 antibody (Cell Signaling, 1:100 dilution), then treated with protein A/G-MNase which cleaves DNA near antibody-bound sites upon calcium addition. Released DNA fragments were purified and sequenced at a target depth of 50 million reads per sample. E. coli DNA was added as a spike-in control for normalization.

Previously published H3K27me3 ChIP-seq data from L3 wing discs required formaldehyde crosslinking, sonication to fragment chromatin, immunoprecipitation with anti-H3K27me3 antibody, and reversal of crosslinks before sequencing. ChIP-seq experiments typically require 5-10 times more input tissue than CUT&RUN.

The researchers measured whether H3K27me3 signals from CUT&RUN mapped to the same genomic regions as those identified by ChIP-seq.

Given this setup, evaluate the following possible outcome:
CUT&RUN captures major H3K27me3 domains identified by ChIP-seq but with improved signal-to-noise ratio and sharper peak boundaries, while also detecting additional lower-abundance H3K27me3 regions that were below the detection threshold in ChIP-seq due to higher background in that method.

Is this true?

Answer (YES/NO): NO